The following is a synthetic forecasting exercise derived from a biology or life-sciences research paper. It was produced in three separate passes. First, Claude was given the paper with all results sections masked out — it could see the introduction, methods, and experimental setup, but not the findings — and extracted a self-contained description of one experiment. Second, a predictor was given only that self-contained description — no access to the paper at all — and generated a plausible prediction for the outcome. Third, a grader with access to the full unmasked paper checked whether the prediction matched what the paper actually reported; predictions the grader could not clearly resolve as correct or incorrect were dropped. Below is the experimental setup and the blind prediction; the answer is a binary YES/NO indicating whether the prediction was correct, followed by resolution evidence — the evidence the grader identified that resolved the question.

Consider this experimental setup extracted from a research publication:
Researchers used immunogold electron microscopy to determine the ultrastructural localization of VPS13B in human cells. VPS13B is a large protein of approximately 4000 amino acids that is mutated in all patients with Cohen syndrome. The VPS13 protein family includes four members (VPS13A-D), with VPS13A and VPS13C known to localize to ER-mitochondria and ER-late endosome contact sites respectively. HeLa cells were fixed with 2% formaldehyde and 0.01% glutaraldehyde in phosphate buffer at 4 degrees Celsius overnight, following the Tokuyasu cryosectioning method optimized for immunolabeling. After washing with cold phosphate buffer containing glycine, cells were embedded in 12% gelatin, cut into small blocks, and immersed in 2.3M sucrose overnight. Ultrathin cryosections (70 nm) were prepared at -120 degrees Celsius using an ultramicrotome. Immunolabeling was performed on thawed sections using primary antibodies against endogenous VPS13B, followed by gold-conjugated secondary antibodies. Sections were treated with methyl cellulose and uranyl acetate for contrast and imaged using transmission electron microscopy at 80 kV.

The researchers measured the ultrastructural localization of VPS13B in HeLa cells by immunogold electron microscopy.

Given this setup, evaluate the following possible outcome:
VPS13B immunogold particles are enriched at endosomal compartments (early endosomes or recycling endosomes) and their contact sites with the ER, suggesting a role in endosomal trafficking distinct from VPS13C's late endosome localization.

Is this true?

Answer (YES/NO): NO